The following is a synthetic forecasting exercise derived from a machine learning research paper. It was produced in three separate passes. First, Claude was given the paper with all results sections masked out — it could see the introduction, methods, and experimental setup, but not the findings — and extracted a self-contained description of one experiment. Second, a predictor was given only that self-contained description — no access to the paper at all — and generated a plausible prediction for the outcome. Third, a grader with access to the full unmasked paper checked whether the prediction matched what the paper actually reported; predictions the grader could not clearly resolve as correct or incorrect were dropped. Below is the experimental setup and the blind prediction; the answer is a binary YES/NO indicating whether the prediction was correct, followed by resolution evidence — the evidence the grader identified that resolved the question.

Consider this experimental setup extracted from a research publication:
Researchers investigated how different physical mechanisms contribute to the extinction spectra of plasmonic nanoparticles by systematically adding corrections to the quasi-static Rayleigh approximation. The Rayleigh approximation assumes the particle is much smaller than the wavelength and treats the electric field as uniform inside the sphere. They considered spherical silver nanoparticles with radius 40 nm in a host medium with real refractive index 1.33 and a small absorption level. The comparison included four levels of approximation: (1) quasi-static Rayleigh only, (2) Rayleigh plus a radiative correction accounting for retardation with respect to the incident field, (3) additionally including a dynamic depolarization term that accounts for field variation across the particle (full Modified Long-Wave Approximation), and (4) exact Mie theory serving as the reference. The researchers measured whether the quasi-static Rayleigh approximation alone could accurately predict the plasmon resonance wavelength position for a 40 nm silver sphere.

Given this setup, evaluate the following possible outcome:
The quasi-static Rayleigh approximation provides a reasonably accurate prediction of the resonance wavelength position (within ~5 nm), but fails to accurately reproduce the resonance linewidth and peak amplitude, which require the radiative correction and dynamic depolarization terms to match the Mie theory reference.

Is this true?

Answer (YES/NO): NO